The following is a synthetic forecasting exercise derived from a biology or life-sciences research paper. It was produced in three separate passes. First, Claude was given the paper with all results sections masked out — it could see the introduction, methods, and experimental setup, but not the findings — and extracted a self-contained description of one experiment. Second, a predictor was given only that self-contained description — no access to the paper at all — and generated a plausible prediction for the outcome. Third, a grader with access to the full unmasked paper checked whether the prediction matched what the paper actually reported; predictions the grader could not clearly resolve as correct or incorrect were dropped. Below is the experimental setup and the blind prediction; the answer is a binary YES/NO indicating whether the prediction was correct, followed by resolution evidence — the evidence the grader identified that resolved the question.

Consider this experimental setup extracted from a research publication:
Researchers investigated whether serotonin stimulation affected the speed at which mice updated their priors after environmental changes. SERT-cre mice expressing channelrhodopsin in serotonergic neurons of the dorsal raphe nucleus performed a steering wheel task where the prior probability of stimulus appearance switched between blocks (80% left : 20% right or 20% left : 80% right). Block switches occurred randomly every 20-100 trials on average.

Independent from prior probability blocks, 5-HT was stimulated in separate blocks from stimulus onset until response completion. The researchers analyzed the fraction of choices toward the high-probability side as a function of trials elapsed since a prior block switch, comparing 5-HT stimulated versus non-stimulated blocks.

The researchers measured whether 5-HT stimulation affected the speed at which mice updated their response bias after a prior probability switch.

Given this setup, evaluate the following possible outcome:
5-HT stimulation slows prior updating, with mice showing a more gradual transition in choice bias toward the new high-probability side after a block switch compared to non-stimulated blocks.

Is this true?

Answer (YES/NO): NO